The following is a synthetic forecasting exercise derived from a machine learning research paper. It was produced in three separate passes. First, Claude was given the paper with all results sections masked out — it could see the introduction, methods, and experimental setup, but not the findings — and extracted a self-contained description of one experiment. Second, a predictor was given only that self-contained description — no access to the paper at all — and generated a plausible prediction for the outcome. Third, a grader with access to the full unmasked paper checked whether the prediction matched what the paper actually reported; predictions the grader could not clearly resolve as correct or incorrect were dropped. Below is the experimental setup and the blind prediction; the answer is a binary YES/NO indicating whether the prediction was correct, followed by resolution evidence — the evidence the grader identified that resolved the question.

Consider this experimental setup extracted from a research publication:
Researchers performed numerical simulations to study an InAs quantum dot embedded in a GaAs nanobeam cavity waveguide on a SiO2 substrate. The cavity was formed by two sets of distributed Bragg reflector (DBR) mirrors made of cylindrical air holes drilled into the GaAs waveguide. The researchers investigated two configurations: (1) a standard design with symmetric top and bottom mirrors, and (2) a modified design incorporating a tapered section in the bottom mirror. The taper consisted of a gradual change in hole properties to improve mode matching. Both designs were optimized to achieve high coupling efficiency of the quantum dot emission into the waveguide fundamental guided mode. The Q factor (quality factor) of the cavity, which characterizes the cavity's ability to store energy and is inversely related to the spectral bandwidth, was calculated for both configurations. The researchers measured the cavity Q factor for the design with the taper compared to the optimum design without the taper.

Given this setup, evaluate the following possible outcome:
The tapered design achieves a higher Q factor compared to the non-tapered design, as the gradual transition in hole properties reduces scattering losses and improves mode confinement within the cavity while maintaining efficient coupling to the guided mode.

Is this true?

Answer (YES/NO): NO